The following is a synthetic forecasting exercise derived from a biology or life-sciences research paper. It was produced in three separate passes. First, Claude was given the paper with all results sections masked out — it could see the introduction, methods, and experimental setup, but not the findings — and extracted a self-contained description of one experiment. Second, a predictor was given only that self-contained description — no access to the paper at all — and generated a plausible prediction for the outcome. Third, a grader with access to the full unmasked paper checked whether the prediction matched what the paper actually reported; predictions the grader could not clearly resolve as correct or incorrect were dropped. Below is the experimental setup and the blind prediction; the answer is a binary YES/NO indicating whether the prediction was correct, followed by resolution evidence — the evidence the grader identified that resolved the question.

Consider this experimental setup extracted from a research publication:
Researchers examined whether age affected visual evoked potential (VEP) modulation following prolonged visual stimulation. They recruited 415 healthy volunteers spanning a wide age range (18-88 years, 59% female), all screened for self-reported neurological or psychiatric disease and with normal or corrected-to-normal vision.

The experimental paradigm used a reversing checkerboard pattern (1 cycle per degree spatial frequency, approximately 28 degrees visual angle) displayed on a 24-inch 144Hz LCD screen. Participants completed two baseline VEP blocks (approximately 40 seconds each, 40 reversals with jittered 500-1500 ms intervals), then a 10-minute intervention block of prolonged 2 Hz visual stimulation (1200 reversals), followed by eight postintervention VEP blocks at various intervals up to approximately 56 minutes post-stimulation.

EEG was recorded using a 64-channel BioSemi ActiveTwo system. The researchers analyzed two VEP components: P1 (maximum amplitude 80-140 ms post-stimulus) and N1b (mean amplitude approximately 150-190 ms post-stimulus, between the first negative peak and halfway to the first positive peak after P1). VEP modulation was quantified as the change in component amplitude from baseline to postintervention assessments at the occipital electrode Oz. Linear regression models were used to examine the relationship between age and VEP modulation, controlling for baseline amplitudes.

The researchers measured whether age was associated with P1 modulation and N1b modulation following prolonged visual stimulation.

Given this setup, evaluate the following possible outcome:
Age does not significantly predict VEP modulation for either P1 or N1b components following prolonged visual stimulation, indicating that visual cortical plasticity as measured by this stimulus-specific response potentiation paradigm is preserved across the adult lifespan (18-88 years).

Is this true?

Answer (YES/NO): NO